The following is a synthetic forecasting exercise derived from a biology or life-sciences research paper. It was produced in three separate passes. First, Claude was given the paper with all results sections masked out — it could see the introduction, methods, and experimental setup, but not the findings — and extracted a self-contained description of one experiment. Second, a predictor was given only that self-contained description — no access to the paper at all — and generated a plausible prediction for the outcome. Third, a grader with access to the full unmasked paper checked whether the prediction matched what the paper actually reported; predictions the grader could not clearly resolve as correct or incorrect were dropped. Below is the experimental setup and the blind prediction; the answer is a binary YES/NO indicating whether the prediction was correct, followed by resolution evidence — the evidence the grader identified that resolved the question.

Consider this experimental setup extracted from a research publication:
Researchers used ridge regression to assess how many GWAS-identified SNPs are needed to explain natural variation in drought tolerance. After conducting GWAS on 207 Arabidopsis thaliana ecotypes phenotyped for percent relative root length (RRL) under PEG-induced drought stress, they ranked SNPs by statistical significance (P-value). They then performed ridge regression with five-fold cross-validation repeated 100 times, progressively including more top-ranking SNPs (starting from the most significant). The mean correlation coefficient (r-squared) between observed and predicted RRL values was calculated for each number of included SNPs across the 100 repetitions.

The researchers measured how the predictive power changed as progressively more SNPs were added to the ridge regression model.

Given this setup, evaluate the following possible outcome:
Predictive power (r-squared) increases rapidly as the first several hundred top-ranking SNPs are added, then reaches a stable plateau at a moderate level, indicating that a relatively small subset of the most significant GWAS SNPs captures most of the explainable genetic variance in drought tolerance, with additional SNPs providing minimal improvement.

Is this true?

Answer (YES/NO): NO